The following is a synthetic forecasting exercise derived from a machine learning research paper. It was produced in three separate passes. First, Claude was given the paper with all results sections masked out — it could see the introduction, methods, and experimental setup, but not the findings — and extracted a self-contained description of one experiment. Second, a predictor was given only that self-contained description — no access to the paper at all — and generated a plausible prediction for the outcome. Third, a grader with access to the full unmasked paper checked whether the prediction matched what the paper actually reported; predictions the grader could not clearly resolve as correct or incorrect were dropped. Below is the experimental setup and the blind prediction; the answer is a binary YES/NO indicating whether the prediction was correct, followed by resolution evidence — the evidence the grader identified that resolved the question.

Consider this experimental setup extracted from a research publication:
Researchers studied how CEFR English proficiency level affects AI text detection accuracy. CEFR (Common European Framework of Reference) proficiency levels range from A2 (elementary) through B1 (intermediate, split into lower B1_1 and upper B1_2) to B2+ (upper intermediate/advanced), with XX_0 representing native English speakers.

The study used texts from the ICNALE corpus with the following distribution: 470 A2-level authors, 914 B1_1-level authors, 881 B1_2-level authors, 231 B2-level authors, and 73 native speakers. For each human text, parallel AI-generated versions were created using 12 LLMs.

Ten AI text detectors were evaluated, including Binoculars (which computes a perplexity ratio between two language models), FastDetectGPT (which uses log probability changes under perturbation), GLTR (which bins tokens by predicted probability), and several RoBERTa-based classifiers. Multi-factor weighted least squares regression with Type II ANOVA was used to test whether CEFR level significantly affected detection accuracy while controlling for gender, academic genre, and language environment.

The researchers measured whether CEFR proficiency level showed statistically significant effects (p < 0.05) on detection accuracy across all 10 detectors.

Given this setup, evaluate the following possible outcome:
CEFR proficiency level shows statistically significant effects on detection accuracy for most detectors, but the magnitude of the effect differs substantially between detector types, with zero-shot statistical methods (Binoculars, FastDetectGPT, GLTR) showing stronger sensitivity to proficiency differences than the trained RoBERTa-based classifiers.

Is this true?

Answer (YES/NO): NO